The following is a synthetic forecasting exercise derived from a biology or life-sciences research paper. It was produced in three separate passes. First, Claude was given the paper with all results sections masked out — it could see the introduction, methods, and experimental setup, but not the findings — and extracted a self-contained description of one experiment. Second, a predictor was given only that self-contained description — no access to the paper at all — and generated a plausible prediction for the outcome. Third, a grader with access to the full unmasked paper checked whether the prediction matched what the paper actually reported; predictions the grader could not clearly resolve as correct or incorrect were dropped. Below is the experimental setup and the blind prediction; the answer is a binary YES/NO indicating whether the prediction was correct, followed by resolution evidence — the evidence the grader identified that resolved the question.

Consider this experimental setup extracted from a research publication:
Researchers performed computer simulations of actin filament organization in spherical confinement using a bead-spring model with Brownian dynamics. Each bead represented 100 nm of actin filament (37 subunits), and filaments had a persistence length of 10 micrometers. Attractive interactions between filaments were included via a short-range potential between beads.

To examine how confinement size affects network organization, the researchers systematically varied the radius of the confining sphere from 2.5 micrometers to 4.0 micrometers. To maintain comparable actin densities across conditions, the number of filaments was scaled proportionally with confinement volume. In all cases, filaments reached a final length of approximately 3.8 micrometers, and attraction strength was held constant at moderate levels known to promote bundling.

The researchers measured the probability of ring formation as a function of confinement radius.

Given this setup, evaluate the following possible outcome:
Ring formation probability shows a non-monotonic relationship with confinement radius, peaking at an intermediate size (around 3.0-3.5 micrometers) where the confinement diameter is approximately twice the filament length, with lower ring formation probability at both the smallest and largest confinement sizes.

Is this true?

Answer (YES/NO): NO